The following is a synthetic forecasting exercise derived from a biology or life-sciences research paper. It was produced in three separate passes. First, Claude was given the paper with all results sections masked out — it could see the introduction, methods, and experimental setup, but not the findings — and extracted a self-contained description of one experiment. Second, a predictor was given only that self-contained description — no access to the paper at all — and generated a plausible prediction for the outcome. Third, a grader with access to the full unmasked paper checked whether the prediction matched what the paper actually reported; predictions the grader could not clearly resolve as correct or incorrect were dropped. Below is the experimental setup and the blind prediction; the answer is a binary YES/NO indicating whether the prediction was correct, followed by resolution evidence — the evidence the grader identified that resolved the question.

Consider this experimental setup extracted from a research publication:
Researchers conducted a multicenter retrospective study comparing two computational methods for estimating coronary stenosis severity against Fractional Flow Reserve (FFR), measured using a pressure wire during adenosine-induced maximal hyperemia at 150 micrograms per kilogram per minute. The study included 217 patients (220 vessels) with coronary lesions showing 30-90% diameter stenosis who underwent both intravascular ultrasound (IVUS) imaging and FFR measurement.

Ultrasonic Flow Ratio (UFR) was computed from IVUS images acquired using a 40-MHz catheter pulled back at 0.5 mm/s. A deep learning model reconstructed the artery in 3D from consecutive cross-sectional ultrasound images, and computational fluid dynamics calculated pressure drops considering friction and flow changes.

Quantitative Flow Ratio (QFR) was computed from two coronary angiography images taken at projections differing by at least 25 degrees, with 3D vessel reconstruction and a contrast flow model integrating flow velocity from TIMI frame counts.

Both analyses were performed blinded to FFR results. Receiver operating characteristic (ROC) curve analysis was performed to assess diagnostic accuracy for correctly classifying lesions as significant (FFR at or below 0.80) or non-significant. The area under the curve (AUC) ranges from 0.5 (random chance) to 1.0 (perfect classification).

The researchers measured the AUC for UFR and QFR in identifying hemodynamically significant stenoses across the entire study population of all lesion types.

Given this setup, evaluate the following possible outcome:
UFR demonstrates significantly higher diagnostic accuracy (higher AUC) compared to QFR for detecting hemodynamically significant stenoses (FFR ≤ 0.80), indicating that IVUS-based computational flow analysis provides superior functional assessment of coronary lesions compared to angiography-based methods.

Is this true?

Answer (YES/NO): YES